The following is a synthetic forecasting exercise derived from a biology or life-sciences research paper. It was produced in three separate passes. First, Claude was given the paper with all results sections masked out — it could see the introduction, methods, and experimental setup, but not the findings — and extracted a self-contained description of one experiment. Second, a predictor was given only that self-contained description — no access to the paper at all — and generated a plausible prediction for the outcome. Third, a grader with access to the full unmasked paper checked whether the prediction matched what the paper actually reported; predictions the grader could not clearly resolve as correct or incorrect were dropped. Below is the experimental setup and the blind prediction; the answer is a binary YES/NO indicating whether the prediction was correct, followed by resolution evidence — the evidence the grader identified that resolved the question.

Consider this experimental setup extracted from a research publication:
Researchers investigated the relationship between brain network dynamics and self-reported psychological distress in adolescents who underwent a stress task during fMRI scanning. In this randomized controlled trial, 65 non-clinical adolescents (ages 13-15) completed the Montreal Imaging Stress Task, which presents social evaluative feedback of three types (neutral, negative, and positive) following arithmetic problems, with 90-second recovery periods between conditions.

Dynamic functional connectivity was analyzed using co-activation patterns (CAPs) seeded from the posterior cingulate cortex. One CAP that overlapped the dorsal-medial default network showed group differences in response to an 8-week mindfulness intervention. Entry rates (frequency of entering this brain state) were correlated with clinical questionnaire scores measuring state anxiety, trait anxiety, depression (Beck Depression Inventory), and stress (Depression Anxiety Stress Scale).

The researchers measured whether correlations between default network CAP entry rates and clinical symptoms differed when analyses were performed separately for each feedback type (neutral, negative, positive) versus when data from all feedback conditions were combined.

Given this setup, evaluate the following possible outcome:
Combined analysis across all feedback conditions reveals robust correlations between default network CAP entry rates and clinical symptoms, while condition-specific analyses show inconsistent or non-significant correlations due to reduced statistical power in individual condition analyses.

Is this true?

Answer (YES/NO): YES